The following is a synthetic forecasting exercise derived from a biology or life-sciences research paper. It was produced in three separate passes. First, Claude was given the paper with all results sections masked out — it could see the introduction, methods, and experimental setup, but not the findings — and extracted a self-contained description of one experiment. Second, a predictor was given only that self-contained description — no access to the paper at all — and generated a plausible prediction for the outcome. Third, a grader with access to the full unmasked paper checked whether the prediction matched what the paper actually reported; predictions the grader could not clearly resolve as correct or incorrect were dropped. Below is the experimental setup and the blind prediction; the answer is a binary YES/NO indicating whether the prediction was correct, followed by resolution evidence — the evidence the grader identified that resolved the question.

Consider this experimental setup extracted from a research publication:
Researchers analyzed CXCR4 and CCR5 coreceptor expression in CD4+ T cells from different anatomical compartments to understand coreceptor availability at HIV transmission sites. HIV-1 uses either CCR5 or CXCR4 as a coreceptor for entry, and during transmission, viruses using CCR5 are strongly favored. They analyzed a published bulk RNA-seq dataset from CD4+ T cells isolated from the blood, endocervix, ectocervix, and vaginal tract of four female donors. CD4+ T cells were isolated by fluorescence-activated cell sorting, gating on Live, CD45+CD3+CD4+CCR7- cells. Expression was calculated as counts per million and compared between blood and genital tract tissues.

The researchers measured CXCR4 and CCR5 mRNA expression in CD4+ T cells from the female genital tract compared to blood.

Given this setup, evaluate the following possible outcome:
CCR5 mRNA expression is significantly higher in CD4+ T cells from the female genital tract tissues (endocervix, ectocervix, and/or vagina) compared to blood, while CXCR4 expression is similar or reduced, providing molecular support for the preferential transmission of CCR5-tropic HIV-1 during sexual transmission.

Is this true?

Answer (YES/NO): NO